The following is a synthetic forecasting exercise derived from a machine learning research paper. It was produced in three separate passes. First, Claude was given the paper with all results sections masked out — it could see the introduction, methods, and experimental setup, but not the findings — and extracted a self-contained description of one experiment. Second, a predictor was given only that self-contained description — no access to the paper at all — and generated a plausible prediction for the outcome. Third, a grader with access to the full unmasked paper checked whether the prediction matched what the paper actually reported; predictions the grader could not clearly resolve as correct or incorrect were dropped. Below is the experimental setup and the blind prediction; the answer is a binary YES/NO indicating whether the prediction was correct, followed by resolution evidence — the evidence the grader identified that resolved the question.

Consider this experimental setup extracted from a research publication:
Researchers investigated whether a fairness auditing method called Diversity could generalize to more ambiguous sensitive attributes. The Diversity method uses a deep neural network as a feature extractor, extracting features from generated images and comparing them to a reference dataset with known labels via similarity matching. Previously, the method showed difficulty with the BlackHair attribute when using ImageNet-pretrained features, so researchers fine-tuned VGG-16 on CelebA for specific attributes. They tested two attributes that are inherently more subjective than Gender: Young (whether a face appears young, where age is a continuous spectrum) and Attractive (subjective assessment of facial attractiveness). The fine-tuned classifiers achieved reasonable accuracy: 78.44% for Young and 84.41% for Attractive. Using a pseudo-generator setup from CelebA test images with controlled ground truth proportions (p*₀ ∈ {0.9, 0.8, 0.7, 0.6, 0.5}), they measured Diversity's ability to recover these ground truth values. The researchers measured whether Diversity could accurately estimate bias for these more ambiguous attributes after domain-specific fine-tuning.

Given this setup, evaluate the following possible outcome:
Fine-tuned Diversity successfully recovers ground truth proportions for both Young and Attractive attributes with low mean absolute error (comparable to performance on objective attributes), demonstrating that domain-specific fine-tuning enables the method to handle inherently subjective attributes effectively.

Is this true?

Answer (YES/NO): NO